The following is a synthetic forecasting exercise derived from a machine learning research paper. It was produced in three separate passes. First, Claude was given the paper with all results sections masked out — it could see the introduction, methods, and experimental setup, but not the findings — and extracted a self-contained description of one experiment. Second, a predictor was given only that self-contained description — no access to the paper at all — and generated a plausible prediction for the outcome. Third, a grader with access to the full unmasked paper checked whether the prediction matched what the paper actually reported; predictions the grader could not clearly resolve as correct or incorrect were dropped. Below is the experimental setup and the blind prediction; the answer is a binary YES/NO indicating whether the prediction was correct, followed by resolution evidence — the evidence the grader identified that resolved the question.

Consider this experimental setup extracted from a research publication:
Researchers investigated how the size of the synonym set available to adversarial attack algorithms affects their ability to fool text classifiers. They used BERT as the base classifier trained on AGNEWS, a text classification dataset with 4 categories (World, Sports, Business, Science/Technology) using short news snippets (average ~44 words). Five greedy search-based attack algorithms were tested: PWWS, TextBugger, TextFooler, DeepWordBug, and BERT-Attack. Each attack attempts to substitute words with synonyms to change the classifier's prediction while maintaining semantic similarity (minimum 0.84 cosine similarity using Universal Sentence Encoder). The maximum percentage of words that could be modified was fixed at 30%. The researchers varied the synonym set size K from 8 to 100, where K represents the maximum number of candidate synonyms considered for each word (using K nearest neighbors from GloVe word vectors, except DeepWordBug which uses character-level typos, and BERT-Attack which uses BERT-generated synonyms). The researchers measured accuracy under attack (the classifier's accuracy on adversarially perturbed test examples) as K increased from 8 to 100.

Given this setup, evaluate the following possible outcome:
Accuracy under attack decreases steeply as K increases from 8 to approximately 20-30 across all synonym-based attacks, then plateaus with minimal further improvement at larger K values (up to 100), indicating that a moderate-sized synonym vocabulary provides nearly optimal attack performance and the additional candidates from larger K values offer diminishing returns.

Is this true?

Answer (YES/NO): NO